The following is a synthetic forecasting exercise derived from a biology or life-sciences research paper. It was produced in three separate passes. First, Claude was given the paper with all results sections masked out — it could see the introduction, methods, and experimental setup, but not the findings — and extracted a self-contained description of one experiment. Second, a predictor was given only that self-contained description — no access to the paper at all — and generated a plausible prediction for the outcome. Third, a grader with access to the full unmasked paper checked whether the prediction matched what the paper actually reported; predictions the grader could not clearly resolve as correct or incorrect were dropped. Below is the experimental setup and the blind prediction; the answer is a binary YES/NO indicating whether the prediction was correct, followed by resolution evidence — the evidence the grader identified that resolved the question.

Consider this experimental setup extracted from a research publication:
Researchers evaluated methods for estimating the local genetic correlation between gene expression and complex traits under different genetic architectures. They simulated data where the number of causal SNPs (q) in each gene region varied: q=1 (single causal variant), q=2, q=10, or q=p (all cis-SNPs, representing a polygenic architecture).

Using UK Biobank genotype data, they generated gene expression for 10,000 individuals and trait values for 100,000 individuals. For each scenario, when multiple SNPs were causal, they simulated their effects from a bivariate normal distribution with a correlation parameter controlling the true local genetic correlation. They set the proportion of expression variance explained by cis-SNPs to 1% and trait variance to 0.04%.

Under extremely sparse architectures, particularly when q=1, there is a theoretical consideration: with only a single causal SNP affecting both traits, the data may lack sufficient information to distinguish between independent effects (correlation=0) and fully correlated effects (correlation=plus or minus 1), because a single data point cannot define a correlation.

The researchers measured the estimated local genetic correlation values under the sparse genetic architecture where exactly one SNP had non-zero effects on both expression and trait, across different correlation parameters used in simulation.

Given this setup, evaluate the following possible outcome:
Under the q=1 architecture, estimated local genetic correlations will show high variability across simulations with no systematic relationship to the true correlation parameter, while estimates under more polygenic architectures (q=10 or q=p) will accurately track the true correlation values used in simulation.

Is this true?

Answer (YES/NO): NO